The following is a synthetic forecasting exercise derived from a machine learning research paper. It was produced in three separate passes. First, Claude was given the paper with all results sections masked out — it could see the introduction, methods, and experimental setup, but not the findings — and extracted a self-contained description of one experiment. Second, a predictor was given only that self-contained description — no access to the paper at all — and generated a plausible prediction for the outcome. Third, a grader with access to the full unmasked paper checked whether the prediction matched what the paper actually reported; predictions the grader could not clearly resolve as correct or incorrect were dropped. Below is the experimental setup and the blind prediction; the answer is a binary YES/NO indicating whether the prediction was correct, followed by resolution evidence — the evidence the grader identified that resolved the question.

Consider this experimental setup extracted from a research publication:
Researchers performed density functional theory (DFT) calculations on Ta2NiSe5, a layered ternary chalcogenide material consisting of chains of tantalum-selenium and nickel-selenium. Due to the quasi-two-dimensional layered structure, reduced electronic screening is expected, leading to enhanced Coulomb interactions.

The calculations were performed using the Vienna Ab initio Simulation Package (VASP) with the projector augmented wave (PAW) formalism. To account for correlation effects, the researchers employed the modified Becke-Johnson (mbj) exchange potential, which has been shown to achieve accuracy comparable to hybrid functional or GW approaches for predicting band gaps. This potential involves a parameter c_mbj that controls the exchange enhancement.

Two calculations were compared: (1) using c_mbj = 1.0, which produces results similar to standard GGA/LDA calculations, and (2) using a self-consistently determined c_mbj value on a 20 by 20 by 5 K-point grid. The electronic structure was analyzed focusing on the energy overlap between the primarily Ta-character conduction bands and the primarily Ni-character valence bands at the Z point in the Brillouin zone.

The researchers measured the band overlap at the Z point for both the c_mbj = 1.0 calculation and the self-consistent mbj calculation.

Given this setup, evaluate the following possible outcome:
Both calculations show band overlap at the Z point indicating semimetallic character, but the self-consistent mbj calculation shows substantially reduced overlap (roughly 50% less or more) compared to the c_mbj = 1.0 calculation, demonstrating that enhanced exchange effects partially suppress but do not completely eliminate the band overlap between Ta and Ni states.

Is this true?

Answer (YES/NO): YES